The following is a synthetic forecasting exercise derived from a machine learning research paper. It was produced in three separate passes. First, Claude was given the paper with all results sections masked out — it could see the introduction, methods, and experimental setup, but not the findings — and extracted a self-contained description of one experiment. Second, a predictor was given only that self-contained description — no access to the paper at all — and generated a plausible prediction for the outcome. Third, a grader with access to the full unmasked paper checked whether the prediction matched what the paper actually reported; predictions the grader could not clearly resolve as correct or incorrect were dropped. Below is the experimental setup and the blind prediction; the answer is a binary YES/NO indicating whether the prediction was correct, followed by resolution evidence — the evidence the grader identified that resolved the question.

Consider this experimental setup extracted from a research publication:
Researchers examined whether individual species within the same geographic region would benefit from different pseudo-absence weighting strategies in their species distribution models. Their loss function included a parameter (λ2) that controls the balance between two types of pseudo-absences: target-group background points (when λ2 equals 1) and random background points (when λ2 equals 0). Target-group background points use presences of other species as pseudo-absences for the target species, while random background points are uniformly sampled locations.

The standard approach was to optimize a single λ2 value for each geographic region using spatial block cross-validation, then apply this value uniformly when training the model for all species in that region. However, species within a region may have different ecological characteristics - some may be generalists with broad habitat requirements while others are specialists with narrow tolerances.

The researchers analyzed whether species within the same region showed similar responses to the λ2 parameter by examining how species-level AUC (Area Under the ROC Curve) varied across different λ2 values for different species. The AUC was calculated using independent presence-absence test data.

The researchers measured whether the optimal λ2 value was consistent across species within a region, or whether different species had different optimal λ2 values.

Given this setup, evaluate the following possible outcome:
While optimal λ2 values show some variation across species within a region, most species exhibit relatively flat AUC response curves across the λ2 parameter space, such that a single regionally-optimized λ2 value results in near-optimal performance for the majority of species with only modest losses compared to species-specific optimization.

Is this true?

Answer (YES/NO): NO